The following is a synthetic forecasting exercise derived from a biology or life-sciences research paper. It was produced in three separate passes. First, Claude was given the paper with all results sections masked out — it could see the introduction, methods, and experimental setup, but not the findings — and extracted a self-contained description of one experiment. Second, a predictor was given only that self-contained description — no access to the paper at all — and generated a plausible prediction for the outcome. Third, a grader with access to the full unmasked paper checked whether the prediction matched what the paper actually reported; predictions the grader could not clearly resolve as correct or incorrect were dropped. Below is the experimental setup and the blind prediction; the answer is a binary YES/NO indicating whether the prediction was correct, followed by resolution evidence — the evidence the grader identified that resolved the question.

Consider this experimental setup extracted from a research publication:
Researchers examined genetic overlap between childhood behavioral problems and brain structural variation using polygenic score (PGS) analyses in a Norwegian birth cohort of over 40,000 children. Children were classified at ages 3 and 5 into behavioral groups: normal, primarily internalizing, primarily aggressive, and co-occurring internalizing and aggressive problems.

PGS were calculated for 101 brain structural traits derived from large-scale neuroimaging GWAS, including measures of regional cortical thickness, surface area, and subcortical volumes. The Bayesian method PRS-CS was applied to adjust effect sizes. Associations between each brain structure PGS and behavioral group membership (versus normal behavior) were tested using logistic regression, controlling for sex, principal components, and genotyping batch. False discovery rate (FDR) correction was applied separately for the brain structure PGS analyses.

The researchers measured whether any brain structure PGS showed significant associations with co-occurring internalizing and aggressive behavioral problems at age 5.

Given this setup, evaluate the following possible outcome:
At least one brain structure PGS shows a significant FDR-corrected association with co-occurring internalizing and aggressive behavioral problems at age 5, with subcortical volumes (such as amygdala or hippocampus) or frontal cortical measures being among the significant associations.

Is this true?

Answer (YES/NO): NO